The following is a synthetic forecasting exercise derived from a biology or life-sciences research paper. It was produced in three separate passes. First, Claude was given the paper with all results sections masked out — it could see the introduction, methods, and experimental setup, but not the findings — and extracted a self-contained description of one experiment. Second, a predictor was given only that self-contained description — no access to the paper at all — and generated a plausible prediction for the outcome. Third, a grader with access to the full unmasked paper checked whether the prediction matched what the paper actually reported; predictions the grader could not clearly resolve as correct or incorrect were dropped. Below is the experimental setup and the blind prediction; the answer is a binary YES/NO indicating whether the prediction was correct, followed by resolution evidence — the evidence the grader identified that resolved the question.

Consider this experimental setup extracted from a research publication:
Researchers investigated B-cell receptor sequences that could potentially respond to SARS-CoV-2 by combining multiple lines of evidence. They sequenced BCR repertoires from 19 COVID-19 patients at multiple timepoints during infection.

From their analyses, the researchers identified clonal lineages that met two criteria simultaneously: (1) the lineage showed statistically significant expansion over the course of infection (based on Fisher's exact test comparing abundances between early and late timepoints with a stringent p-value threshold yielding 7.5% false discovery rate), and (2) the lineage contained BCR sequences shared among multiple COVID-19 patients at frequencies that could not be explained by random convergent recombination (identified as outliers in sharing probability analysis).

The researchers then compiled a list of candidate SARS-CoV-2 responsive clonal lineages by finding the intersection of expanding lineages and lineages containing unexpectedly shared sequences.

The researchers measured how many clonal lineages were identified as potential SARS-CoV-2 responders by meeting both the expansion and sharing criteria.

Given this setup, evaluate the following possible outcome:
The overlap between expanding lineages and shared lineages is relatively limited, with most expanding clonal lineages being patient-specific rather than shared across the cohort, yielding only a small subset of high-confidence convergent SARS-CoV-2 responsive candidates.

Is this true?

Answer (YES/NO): YES